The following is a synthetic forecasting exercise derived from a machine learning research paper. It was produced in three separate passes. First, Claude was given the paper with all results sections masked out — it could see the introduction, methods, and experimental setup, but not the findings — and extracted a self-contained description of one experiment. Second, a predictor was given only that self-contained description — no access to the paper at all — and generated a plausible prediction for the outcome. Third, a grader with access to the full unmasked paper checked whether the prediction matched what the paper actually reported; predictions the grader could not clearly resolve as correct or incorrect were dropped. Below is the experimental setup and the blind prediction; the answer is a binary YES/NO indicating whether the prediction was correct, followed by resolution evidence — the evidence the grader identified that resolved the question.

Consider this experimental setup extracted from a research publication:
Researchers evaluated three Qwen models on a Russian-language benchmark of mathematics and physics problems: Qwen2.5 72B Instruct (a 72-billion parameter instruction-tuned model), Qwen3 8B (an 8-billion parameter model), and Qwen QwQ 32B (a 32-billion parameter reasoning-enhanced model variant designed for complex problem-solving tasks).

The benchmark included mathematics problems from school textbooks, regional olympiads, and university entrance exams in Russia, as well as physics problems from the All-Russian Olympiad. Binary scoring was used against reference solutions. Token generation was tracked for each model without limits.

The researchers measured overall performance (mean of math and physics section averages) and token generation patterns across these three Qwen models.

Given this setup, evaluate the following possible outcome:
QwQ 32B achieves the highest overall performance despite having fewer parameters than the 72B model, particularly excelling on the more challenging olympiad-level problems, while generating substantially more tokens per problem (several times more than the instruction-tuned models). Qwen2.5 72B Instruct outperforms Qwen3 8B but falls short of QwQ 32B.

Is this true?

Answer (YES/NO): NO